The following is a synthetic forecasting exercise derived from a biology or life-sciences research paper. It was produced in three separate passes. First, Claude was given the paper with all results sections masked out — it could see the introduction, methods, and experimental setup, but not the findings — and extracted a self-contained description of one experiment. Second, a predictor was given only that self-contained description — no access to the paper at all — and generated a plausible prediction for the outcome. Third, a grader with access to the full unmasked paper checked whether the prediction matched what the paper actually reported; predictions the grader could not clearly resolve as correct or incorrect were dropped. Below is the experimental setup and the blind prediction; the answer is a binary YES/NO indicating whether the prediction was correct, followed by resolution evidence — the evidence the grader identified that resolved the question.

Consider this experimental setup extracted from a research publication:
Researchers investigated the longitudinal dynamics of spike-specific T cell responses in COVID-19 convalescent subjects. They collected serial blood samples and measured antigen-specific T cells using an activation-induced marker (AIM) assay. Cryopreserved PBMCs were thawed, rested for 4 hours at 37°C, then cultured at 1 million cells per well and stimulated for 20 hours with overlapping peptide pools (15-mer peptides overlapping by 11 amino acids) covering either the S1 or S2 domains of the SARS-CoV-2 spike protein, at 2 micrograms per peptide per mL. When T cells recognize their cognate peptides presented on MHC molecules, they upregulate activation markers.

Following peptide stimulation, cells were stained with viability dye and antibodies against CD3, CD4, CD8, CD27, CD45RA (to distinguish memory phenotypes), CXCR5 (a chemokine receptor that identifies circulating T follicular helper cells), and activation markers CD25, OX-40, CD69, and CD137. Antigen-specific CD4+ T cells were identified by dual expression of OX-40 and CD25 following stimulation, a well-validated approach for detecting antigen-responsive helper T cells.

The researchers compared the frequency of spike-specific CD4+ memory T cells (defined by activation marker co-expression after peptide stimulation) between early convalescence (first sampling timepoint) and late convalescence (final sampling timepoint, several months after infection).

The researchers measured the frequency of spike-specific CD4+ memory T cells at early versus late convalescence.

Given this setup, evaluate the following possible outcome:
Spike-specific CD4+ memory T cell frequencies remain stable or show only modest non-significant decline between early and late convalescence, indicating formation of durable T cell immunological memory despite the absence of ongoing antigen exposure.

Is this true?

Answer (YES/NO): NO